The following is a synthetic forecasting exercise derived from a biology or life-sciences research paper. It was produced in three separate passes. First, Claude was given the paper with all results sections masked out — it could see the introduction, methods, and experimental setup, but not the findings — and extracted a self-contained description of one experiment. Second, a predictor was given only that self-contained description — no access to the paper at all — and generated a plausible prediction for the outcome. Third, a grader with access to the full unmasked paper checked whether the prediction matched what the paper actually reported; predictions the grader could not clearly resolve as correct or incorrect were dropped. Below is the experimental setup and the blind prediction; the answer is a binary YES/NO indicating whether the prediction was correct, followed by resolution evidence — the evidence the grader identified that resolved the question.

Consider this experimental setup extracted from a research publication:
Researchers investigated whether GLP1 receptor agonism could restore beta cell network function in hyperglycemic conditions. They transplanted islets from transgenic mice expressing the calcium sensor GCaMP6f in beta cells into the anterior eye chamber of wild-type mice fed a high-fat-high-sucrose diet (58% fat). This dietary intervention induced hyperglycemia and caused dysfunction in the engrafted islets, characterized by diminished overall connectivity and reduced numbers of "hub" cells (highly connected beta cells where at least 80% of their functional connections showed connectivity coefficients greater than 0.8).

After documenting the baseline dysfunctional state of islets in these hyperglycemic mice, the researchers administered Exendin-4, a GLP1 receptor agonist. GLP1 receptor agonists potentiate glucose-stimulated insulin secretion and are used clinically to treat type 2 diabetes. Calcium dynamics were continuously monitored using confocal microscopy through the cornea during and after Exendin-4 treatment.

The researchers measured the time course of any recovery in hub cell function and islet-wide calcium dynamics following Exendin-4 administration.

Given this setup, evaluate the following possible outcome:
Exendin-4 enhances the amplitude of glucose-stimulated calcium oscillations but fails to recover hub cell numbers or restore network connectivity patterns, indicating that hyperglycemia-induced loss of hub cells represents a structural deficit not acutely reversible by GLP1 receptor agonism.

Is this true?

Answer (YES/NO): NO